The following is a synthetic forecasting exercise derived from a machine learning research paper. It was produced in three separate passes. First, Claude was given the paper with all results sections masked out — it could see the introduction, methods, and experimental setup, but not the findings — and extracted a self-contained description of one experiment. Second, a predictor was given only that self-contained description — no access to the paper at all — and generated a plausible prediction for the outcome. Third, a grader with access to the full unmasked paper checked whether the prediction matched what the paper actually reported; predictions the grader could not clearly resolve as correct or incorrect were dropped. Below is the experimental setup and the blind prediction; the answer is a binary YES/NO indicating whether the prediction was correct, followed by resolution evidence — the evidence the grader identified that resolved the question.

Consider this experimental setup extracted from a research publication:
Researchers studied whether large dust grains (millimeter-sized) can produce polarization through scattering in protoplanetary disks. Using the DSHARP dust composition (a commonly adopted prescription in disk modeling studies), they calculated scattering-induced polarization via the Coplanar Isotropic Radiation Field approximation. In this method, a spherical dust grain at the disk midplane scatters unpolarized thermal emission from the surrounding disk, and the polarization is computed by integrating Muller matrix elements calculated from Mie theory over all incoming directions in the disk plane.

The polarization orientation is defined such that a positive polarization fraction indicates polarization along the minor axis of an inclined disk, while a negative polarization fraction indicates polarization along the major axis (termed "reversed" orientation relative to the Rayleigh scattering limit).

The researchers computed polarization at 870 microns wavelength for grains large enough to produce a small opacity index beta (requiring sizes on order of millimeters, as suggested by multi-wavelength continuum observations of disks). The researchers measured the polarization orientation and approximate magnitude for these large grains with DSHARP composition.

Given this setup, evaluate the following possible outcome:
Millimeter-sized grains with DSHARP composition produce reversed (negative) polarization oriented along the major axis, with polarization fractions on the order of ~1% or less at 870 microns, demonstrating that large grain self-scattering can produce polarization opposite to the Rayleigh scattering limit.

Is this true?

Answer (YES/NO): NO